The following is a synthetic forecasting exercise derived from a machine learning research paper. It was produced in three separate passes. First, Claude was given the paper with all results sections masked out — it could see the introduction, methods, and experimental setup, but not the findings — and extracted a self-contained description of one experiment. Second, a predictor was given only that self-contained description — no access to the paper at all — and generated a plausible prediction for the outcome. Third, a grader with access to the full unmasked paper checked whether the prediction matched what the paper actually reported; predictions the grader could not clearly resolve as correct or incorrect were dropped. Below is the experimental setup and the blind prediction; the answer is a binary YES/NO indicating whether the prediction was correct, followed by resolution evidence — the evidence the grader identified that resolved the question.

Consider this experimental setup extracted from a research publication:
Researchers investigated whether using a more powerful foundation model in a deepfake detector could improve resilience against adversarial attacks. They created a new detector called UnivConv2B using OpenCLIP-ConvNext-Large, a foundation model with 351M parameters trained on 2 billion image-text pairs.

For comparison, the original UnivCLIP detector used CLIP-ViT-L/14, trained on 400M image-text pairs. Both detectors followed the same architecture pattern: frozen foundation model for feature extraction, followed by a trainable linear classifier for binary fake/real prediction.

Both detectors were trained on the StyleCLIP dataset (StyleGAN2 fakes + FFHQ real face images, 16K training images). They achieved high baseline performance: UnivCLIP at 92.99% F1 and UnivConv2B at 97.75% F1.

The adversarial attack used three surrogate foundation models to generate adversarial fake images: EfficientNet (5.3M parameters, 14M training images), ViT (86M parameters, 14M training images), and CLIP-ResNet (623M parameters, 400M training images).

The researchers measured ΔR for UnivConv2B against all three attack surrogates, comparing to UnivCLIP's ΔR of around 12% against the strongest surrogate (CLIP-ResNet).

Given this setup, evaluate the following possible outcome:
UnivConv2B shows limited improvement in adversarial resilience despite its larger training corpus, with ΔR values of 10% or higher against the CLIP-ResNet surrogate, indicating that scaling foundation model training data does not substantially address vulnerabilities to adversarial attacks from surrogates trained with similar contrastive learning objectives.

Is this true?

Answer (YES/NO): NO